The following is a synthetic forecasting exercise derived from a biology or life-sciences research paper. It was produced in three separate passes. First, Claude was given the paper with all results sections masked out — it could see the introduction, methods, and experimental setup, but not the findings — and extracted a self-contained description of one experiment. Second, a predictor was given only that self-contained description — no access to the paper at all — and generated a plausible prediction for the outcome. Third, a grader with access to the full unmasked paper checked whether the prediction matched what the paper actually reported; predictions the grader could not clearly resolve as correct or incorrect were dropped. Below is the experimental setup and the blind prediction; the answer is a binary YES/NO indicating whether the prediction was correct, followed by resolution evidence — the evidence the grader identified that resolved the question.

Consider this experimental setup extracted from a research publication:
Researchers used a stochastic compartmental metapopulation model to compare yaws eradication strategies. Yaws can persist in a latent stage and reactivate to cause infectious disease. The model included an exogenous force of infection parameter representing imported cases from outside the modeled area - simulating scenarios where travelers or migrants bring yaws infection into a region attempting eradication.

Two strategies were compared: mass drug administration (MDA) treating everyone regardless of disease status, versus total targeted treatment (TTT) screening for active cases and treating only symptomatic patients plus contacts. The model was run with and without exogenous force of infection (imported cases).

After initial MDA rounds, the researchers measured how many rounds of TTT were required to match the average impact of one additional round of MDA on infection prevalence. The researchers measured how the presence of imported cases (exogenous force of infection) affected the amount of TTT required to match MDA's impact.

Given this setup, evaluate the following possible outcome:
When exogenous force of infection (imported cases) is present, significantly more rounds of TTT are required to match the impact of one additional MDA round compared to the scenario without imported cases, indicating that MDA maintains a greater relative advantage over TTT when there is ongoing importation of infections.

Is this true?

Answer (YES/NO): NO